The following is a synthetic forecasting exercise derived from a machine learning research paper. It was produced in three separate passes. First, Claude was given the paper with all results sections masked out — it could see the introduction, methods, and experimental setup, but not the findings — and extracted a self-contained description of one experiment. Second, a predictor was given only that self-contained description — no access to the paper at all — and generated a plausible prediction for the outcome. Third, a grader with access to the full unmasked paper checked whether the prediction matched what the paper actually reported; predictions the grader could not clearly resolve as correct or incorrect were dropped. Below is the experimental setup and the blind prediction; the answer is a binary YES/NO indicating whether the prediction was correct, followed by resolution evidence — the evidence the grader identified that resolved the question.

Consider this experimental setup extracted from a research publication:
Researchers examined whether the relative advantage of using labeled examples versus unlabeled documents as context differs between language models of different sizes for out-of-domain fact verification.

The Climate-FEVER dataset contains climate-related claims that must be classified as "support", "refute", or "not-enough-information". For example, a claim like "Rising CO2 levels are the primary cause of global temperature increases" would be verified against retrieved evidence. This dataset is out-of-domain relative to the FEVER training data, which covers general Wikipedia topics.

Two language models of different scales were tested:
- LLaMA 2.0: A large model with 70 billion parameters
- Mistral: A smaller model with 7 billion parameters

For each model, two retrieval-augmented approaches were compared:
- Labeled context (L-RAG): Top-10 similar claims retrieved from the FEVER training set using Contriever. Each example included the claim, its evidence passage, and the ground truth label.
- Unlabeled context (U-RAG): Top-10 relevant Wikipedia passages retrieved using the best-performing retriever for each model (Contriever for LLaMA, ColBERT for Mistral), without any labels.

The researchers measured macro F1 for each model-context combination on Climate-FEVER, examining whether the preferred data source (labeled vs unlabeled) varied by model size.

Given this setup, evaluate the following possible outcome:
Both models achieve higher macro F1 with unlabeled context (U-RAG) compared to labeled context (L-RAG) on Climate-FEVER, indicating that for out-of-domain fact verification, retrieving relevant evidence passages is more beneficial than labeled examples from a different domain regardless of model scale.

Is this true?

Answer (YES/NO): NO